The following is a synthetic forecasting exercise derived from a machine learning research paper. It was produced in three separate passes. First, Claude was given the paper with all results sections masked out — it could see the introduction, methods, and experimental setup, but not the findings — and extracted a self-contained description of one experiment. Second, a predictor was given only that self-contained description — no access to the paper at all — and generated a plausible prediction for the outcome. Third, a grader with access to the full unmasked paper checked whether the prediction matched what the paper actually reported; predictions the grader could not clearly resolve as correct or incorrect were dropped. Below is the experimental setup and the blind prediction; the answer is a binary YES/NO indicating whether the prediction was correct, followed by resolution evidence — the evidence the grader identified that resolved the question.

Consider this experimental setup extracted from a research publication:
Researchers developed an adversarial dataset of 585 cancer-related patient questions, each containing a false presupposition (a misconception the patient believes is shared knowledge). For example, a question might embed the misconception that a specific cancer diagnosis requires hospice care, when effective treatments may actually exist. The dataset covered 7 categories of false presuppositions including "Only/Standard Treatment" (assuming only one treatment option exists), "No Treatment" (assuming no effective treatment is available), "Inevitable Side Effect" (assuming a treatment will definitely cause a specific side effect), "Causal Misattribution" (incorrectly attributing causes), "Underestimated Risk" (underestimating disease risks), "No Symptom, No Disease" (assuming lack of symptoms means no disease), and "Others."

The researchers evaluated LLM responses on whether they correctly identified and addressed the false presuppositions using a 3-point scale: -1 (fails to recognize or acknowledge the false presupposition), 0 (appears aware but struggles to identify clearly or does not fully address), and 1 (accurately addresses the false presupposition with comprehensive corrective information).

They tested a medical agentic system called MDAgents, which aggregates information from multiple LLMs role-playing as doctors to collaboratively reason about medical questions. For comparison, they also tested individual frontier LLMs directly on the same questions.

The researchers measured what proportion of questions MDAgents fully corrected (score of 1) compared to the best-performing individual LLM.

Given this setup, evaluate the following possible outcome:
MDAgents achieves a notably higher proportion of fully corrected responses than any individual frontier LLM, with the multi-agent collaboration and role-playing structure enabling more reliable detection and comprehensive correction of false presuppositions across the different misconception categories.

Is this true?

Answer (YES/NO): NO